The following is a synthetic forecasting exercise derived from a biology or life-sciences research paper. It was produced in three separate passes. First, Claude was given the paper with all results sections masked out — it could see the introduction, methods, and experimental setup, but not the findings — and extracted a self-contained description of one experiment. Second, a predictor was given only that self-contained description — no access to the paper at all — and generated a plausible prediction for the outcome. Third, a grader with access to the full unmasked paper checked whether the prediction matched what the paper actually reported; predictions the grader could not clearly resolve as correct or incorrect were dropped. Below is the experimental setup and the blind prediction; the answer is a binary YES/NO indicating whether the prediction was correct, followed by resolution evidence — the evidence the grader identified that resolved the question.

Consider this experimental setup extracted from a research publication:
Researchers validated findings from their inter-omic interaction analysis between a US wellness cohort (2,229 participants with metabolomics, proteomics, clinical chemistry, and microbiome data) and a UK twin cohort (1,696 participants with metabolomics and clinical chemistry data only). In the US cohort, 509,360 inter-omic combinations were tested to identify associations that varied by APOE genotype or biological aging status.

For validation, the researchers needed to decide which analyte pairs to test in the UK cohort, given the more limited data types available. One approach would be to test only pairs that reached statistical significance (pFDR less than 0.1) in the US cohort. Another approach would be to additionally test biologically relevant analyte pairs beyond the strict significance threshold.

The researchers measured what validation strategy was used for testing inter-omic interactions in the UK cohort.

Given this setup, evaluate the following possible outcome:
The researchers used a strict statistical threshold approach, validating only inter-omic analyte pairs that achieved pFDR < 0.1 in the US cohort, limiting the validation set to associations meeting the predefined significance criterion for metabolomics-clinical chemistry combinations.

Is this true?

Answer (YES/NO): NO